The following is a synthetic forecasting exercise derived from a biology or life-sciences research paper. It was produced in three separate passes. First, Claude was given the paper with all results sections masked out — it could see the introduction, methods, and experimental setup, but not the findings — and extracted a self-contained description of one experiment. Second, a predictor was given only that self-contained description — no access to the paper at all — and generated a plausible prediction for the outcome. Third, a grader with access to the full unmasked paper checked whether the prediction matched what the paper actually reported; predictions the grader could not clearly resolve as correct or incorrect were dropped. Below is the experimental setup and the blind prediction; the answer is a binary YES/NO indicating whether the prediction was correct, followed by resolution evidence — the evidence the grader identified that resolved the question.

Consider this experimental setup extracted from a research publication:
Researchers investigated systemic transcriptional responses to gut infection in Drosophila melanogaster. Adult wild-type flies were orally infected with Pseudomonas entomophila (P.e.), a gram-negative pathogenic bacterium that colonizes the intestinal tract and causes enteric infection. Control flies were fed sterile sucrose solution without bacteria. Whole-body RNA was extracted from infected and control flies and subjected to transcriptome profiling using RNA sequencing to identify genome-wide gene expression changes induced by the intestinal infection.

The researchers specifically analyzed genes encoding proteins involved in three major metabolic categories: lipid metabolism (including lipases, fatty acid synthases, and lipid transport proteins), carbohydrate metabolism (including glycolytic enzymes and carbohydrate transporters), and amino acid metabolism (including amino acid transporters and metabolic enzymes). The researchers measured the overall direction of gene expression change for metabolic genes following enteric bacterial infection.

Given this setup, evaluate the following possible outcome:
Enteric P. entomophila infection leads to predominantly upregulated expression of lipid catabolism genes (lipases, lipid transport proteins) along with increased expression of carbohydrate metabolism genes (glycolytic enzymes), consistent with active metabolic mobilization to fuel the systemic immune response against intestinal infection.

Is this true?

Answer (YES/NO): YES